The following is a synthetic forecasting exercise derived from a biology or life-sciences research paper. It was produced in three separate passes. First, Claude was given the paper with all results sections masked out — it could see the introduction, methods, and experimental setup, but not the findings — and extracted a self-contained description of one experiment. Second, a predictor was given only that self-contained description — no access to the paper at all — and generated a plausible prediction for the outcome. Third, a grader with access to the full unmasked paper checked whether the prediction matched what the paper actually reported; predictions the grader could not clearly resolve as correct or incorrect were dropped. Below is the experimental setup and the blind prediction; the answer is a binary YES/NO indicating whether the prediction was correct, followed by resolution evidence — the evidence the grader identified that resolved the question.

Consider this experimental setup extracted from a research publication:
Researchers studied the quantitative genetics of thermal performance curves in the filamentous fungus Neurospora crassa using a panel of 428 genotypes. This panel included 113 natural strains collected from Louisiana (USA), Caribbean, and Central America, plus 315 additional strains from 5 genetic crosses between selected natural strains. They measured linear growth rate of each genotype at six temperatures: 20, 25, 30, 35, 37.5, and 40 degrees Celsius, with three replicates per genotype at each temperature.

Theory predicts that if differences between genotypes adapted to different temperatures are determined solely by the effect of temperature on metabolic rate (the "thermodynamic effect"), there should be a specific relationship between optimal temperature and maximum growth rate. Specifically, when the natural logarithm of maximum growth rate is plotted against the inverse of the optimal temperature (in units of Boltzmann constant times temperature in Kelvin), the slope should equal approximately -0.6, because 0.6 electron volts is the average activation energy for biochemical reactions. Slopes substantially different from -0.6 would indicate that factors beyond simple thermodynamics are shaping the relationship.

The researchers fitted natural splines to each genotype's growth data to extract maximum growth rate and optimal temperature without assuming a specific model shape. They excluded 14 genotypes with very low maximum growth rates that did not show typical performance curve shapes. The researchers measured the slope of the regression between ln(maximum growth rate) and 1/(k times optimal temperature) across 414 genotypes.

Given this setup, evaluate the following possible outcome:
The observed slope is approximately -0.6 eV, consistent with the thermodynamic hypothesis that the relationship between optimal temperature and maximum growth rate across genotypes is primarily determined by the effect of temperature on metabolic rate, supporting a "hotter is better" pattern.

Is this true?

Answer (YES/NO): NO